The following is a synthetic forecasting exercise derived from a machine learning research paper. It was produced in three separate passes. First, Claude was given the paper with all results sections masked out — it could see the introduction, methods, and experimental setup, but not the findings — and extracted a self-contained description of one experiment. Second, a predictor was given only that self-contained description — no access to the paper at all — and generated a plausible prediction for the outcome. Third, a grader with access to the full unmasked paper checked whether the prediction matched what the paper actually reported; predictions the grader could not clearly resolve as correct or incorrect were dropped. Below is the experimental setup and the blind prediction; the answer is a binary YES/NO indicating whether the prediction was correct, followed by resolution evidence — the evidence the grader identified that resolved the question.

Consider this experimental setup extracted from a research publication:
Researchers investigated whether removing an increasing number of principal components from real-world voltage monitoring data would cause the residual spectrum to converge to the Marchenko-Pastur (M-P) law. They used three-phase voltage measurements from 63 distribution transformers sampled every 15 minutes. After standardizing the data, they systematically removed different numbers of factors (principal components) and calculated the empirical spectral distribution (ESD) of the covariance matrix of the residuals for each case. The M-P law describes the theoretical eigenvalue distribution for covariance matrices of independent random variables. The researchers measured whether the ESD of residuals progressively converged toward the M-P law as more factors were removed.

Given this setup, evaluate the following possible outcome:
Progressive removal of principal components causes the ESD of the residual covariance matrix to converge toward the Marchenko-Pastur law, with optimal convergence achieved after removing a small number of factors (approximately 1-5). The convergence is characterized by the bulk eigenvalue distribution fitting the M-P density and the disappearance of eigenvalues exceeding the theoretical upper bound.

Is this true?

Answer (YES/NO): NO